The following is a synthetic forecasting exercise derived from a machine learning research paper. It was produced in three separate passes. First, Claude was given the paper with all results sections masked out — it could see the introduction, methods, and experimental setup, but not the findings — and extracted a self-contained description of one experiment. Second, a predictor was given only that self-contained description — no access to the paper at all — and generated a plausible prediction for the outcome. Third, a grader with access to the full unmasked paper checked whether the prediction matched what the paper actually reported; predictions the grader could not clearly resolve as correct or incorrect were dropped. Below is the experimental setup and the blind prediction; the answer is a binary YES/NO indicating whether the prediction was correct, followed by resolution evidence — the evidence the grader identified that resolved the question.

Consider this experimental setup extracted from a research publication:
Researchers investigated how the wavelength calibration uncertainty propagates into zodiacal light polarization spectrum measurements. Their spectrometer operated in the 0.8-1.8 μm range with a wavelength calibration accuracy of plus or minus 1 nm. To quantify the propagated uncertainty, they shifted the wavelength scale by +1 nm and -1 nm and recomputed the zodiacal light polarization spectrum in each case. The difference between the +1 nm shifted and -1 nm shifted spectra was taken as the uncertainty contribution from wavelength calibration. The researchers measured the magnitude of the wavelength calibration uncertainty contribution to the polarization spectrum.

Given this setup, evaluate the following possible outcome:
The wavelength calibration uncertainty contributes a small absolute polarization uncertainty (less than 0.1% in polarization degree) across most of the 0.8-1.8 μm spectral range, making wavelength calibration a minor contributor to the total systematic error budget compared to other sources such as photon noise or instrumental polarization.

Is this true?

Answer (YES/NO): YES